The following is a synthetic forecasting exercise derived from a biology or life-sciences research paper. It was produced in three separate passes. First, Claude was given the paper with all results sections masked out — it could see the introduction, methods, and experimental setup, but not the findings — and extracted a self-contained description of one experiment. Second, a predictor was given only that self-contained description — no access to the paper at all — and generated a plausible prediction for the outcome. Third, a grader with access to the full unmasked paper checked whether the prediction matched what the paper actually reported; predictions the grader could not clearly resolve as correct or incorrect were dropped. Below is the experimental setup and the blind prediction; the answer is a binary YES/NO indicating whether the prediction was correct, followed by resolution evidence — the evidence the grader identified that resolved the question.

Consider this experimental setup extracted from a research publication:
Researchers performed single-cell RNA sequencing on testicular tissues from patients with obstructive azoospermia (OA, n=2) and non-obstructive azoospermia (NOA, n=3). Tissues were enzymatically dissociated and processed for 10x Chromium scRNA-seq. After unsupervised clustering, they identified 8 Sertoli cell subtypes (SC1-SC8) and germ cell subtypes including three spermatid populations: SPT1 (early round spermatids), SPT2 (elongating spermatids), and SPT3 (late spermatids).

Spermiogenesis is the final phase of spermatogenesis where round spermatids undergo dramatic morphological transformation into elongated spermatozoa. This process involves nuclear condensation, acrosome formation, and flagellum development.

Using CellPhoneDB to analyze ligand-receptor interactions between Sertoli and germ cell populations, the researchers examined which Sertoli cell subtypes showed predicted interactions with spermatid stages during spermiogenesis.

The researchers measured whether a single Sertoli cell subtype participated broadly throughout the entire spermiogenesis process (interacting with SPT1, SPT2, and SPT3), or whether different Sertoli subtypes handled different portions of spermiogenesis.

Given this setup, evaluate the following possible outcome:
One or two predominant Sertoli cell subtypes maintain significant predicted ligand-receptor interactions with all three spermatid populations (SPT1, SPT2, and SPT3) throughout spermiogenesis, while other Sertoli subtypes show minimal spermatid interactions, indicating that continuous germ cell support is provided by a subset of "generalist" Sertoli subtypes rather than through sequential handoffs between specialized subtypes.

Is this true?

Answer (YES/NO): NO